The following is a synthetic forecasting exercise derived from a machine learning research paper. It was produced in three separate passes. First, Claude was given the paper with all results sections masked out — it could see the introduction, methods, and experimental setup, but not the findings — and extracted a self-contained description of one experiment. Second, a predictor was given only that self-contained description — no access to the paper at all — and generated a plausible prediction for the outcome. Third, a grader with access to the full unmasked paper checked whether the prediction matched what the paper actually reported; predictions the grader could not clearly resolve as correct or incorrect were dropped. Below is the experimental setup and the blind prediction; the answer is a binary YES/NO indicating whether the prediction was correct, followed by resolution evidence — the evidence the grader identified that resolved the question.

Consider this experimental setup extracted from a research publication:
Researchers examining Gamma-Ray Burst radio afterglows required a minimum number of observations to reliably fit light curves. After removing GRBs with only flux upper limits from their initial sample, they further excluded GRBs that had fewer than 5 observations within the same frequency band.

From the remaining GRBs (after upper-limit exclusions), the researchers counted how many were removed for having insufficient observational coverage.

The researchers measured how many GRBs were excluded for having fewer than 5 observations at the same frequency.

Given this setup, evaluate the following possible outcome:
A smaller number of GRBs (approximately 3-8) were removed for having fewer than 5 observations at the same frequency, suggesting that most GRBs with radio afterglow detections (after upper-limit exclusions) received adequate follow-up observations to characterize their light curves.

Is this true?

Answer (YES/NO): NO